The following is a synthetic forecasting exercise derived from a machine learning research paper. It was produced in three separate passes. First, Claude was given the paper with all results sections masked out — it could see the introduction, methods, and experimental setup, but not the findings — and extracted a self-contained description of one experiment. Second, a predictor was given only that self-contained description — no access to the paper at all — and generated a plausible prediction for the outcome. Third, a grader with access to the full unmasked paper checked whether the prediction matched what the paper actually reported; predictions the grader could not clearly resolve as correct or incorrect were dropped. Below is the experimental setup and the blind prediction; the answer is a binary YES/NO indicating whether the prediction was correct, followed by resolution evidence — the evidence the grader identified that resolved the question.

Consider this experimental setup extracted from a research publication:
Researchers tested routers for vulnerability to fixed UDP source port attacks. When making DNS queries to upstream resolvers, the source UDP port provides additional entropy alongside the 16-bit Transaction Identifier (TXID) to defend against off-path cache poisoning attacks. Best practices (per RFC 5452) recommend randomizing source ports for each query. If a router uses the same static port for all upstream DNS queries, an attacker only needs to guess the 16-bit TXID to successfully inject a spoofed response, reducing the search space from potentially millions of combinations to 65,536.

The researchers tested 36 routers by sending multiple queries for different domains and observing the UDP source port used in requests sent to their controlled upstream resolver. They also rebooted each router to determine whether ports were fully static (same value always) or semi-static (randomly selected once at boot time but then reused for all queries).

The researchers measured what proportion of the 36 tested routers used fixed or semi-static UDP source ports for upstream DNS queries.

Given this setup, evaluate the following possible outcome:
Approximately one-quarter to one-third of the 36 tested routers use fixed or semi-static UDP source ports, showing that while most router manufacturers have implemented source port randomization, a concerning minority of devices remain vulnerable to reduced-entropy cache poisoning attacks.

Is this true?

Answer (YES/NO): NO